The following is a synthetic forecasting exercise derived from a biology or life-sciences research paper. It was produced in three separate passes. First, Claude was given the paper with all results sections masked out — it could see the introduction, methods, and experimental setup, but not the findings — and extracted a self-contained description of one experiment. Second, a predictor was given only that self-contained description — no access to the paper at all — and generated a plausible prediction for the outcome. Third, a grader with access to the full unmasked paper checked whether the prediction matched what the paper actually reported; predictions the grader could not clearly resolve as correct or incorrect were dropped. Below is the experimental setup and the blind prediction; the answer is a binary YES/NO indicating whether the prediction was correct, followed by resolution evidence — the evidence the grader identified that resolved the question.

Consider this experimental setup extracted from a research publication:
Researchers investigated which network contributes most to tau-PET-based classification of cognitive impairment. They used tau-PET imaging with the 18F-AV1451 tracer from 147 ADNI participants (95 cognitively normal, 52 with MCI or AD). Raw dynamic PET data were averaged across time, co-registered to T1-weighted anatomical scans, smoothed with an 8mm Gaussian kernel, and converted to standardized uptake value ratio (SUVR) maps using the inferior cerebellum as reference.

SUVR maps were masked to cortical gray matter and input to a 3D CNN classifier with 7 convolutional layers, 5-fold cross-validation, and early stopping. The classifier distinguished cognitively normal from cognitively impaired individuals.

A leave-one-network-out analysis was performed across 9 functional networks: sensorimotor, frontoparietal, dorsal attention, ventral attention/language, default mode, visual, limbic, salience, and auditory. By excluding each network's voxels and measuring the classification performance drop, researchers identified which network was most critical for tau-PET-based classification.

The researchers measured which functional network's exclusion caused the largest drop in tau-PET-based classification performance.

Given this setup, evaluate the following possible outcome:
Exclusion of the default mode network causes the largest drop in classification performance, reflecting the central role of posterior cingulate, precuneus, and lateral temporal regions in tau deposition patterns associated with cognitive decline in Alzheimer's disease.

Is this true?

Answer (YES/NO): NO